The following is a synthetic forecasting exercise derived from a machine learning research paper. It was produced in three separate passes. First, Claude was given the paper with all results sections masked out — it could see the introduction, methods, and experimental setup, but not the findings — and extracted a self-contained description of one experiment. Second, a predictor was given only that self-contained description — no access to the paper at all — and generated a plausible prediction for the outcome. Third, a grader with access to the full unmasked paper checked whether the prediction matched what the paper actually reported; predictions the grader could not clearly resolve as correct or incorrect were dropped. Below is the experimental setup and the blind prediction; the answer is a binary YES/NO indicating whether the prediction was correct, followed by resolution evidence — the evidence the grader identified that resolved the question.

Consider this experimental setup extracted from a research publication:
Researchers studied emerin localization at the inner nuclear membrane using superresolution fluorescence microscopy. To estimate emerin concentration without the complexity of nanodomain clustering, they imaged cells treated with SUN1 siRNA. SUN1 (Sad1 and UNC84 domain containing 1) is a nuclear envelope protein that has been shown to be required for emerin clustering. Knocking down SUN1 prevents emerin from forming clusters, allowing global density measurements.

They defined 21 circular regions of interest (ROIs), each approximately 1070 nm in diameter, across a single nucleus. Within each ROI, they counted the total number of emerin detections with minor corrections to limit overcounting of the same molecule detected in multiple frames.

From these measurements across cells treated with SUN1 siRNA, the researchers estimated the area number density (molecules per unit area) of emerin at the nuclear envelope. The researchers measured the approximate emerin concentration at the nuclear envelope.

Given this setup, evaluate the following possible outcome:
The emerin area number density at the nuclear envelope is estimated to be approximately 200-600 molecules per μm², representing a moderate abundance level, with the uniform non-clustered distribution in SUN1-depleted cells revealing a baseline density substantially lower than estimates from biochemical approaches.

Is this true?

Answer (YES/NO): NO